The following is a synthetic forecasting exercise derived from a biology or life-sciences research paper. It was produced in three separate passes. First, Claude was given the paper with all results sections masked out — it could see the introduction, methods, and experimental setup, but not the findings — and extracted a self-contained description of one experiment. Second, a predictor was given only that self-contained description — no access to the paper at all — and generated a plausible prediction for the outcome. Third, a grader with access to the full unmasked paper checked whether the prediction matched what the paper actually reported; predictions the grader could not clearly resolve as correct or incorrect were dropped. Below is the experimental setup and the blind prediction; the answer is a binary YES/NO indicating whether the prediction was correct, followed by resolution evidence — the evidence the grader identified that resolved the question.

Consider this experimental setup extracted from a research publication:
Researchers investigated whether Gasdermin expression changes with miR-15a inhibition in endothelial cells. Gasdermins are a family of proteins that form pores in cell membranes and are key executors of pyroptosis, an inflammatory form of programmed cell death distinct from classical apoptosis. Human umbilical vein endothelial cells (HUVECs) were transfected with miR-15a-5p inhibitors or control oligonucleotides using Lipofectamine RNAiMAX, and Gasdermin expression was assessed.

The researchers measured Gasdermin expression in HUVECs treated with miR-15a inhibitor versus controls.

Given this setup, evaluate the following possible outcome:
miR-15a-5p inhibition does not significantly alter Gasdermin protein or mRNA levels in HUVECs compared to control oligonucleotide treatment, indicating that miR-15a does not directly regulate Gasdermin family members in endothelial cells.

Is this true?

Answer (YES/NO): NO